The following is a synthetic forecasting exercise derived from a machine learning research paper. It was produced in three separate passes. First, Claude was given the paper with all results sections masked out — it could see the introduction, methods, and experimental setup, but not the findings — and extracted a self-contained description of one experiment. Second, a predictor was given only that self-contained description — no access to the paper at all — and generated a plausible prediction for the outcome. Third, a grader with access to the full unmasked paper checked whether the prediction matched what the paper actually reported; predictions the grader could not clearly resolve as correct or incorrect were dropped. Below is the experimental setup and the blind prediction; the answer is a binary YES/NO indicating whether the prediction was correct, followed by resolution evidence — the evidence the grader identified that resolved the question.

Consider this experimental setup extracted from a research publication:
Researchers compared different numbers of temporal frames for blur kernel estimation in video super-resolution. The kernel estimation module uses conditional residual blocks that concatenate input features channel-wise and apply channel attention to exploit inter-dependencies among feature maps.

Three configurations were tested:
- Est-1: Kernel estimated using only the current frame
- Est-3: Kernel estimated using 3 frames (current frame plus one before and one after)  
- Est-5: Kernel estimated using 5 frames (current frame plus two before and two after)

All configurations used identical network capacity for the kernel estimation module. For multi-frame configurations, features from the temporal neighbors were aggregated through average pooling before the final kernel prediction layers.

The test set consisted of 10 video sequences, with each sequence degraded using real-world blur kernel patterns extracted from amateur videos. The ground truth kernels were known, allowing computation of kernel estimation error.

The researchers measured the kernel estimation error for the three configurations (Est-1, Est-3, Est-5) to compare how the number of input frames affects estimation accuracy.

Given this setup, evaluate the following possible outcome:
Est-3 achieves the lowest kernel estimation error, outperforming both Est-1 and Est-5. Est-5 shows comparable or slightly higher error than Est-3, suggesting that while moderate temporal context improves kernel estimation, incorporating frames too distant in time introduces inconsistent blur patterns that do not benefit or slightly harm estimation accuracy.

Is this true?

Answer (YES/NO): NO